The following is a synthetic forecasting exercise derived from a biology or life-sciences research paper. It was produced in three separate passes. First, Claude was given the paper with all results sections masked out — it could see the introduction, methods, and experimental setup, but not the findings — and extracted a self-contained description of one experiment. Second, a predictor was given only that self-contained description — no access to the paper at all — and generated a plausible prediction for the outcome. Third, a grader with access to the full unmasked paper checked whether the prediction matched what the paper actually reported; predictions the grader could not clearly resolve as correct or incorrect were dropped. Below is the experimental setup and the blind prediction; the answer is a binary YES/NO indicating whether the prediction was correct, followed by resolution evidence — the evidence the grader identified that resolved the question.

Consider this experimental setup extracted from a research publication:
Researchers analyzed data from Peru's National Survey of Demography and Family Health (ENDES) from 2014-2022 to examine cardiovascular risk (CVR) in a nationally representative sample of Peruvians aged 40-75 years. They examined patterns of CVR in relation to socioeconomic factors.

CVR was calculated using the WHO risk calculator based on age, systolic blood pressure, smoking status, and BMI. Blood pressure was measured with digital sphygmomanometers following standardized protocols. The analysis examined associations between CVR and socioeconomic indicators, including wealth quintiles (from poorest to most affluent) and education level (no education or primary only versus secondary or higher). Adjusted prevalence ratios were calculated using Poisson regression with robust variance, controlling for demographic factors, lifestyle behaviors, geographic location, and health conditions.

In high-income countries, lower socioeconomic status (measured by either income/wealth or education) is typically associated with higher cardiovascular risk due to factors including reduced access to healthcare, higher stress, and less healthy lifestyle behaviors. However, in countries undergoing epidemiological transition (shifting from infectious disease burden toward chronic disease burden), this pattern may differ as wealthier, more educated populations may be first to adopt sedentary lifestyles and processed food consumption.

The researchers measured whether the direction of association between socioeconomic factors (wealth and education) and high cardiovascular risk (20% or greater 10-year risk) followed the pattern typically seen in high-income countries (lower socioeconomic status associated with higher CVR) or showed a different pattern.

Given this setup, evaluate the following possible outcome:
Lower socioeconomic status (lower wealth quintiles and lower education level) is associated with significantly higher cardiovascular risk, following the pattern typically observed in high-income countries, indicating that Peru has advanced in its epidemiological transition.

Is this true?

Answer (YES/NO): NO